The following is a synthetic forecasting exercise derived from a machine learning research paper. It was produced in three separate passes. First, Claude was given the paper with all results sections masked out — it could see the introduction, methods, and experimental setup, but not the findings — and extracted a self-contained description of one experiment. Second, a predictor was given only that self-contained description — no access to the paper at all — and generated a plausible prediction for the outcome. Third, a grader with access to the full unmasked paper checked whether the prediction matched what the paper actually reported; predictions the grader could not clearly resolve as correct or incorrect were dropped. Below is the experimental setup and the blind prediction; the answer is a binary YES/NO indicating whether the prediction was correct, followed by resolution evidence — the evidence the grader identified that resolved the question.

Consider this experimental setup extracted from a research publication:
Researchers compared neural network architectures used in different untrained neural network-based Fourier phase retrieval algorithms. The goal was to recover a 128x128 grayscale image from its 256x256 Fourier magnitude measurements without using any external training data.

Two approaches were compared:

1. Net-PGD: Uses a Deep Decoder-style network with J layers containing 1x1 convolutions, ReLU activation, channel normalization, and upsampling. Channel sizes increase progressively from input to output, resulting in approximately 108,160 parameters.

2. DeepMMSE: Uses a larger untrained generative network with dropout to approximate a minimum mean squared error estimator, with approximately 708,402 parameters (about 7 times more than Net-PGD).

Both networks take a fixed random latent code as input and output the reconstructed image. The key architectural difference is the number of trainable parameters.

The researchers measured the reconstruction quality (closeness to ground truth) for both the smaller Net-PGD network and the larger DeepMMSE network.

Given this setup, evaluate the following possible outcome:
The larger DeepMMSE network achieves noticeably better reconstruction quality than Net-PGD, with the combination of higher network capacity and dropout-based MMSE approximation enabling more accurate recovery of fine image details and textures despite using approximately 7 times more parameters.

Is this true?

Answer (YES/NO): NO